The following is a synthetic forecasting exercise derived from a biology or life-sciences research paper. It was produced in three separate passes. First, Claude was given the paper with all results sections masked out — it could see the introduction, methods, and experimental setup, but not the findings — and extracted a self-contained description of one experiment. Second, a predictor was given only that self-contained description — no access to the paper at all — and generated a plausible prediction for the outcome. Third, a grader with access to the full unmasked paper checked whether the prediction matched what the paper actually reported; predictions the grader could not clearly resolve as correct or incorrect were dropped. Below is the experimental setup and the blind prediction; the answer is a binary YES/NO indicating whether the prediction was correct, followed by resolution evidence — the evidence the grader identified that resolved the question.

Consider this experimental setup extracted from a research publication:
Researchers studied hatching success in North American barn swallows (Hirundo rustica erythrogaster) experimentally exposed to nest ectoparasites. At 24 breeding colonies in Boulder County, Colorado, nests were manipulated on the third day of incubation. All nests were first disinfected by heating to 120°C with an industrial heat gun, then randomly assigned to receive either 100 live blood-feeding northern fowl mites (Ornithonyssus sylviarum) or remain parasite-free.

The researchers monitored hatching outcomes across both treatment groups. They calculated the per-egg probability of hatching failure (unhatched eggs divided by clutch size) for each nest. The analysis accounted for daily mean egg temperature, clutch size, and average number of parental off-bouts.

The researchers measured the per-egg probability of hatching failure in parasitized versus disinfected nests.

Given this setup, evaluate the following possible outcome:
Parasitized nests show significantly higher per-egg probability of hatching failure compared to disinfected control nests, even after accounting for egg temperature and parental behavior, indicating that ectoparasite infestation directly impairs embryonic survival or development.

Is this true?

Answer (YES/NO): YES